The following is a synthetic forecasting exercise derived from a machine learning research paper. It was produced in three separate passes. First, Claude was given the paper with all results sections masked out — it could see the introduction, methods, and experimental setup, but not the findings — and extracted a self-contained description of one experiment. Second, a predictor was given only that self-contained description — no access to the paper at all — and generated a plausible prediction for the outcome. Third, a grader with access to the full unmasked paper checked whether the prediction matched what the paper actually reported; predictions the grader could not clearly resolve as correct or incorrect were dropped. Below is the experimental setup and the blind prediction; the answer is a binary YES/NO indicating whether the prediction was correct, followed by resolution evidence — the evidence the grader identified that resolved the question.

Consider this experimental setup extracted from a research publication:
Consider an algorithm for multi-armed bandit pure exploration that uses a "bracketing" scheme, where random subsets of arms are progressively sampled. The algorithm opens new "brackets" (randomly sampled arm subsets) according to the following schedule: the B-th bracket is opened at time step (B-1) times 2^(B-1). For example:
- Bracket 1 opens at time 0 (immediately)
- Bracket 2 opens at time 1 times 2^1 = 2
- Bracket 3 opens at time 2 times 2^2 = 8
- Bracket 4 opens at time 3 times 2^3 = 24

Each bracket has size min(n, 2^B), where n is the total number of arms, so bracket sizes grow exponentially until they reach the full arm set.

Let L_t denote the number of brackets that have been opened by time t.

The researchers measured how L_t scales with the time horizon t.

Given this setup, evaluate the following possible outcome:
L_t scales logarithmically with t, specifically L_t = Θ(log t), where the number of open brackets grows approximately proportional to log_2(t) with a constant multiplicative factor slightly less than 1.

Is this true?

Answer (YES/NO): YES